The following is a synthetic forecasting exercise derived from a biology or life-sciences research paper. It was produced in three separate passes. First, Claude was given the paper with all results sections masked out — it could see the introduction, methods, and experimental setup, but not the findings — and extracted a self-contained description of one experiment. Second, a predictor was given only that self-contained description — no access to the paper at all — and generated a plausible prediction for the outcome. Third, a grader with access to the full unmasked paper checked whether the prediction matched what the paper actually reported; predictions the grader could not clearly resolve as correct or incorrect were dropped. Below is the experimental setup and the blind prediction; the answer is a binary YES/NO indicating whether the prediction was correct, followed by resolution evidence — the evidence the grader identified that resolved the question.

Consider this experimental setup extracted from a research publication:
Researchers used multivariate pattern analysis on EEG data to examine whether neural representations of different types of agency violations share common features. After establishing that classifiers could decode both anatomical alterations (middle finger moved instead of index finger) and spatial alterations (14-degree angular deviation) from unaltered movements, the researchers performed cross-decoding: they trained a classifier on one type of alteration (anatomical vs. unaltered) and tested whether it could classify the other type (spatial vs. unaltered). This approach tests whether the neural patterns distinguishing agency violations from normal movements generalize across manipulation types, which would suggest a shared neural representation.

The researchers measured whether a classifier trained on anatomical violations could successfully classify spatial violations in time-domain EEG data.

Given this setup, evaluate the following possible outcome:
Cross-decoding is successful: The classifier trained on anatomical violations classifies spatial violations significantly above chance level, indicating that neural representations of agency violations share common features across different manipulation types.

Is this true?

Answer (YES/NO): YES